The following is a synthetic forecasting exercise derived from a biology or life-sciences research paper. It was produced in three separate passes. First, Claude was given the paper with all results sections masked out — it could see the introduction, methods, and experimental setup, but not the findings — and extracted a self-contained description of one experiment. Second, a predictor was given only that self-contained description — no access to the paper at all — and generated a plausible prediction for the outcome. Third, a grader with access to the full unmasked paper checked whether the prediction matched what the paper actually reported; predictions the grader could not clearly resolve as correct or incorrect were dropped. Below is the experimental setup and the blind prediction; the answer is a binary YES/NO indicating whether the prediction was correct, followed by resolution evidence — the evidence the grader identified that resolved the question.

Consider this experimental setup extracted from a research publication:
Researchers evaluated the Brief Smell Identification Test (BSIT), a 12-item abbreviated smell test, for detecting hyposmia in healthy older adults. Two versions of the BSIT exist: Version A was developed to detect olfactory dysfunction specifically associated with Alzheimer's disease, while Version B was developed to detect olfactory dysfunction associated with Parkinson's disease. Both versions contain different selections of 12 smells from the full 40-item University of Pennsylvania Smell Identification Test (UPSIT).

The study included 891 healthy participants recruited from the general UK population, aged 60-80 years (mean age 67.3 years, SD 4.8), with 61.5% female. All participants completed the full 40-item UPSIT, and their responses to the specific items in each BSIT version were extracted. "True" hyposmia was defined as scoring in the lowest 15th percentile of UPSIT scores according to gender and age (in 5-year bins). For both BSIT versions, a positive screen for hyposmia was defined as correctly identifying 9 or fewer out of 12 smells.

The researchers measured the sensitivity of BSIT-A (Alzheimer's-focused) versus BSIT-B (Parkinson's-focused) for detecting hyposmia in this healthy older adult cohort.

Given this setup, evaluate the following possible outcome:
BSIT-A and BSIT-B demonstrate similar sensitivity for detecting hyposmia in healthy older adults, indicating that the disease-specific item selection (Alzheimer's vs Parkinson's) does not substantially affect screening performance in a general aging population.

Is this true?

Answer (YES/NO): NO